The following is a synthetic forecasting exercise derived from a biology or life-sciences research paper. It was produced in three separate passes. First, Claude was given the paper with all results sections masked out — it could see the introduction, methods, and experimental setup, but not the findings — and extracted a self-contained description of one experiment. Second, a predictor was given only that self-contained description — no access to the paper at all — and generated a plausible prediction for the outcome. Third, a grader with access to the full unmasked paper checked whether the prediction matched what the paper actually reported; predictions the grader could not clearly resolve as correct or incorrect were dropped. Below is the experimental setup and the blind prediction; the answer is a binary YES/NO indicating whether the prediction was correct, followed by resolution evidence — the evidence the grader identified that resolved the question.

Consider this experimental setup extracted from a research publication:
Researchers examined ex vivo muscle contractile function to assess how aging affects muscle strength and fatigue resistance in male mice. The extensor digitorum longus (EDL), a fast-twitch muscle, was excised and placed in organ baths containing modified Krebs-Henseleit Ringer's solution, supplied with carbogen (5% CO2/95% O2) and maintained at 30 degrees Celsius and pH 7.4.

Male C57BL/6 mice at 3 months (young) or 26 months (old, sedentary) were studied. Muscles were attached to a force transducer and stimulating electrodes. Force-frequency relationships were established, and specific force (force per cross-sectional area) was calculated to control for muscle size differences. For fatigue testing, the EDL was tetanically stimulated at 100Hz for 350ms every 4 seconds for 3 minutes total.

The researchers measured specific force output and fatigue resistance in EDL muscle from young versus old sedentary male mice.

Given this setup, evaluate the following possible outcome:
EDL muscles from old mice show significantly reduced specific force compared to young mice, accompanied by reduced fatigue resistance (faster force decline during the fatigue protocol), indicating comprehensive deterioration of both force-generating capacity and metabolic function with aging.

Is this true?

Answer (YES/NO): YES